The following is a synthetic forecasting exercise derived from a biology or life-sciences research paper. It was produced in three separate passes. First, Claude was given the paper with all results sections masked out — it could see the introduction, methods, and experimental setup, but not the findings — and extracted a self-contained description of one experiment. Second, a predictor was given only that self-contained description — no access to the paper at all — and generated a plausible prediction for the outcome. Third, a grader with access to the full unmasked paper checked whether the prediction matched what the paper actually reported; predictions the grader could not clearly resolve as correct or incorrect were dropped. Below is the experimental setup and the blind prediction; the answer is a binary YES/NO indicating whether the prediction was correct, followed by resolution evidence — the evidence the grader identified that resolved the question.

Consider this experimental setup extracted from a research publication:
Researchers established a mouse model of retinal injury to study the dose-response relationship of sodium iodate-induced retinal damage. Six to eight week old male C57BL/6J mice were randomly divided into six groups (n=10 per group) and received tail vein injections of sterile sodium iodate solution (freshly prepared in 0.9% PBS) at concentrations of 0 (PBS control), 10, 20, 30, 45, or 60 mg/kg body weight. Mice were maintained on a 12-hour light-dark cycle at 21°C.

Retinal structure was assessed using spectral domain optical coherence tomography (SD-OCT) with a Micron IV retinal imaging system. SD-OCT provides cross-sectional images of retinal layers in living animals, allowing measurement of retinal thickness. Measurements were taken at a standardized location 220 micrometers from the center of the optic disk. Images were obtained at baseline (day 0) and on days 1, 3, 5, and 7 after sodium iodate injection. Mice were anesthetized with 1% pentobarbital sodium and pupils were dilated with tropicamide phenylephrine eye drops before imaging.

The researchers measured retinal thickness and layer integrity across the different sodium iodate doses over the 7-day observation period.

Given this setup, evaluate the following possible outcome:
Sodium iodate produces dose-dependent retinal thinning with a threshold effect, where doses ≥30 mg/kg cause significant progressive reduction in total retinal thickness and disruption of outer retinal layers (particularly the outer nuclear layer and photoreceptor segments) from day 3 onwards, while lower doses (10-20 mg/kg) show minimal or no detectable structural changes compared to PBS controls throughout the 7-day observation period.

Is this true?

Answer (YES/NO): NO